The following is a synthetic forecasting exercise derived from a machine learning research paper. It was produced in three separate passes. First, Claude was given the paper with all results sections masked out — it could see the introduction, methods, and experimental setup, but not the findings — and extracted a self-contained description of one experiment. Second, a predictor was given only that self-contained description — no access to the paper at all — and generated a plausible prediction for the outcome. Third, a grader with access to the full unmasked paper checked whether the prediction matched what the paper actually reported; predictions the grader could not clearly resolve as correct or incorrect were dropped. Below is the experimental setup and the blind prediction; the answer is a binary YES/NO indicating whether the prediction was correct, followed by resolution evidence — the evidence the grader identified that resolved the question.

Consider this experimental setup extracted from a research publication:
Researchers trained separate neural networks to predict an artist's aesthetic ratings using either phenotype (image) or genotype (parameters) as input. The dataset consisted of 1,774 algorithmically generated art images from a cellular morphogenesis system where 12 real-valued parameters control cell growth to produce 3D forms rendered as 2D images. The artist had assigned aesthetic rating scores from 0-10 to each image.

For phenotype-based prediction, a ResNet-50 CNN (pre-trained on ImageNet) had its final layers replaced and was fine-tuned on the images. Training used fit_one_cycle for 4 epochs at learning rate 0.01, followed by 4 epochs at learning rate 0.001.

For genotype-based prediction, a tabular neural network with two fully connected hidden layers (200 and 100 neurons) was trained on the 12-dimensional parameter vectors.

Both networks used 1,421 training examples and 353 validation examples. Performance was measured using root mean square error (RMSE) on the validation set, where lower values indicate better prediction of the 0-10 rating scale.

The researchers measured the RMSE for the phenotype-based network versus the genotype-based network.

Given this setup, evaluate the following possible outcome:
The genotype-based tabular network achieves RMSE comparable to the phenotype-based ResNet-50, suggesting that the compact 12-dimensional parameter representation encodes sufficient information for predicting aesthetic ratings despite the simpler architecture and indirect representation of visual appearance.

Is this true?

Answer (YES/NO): NO